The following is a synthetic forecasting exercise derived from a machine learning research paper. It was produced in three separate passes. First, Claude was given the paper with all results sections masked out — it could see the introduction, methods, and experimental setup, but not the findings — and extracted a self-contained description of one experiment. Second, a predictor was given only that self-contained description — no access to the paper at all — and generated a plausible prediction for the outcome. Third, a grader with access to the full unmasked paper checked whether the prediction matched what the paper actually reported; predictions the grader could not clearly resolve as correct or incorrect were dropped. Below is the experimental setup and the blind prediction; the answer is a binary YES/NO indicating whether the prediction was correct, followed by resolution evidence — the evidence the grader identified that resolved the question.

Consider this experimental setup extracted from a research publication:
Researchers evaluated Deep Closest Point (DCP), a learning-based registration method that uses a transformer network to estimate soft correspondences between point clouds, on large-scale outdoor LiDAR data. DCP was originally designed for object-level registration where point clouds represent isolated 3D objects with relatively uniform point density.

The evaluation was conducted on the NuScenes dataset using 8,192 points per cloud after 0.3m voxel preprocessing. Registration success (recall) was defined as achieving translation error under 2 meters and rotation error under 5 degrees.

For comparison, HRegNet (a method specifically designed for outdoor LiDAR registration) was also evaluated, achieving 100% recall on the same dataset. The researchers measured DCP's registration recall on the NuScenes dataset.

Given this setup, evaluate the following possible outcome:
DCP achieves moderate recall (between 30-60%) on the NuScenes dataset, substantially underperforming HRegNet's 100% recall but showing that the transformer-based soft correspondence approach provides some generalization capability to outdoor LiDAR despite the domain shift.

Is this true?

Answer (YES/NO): YES